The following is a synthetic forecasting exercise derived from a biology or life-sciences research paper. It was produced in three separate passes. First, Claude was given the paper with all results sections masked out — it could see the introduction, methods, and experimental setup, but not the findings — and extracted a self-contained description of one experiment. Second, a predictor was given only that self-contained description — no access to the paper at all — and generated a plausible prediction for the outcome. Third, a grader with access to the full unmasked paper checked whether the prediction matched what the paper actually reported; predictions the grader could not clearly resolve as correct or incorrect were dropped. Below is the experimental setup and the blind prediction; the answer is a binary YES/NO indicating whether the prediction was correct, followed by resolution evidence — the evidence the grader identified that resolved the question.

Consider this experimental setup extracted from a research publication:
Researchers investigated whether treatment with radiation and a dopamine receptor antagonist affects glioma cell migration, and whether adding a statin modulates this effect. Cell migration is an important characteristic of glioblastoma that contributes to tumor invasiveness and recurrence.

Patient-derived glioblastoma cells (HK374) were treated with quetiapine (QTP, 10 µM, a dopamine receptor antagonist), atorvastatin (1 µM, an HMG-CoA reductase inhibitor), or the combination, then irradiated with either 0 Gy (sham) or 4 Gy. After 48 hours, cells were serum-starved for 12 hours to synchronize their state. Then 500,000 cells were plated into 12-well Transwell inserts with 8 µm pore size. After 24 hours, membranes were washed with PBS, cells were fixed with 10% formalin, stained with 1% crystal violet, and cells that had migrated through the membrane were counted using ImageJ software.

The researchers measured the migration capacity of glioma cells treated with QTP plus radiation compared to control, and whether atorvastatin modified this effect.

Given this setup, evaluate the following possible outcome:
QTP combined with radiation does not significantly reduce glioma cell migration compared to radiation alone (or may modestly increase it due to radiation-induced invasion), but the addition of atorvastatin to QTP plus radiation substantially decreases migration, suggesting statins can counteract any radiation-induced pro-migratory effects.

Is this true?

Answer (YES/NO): YES